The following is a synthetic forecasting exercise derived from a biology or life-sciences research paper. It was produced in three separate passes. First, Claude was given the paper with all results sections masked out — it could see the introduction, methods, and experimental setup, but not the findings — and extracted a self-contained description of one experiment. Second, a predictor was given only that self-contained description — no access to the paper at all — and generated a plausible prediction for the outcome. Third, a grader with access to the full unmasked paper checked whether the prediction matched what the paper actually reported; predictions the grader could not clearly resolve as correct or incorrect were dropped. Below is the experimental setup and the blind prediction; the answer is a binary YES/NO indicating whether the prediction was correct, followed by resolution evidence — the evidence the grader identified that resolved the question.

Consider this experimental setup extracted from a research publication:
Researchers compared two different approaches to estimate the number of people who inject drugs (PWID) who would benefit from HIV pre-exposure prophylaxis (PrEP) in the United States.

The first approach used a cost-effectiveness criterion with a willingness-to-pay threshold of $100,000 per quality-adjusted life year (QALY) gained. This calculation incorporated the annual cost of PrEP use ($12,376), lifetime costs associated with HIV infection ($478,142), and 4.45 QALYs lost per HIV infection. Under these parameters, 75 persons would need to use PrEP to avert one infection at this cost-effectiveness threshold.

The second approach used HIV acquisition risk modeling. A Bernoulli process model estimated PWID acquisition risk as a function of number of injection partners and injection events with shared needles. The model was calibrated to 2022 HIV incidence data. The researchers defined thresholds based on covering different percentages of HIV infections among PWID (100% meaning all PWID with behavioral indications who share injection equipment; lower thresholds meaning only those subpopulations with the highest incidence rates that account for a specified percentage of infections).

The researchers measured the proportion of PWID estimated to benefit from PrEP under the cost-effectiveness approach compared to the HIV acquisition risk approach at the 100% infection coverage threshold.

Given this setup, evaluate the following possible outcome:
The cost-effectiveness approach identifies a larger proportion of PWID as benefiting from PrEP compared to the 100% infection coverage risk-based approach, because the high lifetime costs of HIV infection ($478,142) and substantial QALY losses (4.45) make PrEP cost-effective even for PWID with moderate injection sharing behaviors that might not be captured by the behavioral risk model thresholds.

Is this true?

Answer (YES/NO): NO